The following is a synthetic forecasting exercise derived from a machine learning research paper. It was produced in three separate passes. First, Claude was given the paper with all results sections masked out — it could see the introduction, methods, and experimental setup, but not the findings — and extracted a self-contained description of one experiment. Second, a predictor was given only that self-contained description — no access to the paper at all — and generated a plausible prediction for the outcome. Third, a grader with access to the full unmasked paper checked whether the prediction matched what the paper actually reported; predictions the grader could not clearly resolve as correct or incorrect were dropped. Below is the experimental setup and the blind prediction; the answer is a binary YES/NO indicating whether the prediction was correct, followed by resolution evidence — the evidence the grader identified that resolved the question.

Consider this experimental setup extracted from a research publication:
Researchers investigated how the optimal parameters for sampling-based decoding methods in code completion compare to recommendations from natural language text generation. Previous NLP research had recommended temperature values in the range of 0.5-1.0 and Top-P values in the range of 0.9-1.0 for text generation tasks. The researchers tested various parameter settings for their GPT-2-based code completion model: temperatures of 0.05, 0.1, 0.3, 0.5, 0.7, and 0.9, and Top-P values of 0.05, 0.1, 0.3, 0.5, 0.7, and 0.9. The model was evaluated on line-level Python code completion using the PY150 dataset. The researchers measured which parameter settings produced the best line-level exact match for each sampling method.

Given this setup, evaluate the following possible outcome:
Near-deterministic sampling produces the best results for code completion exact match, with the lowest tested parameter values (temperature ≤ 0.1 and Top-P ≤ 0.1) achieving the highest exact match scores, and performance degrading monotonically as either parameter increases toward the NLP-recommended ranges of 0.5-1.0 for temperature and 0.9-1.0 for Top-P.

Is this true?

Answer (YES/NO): NO